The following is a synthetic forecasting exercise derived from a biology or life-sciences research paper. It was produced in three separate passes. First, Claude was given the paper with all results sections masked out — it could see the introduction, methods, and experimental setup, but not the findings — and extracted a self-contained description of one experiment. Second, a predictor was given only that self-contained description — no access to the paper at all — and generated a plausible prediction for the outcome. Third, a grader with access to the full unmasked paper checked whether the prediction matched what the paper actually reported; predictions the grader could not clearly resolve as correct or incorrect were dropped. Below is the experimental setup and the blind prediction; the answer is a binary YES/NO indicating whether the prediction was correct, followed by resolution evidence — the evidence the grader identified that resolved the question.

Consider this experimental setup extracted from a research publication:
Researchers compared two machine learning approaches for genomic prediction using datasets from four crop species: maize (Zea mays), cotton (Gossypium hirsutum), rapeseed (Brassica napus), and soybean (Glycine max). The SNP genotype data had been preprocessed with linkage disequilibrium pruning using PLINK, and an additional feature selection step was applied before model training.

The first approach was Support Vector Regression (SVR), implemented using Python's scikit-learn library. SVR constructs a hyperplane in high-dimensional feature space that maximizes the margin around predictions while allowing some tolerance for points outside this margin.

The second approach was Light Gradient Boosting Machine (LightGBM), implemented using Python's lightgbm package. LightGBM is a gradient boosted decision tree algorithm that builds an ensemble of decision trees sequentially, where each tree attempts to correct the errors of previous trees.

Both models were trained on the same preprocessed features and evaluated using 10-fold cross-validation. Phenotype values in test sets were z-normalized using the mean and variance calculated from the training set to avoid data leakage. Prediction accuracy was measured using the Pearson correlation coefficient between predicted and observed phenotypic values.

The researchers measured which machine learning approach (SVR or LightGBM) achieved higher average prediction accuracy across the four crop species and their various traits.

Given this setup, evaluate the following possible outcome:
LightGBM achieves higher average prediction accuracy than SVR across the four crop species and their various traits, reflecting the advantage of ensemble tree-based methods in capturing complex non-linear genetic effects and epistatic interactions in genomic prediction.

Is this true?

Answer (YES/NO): NO